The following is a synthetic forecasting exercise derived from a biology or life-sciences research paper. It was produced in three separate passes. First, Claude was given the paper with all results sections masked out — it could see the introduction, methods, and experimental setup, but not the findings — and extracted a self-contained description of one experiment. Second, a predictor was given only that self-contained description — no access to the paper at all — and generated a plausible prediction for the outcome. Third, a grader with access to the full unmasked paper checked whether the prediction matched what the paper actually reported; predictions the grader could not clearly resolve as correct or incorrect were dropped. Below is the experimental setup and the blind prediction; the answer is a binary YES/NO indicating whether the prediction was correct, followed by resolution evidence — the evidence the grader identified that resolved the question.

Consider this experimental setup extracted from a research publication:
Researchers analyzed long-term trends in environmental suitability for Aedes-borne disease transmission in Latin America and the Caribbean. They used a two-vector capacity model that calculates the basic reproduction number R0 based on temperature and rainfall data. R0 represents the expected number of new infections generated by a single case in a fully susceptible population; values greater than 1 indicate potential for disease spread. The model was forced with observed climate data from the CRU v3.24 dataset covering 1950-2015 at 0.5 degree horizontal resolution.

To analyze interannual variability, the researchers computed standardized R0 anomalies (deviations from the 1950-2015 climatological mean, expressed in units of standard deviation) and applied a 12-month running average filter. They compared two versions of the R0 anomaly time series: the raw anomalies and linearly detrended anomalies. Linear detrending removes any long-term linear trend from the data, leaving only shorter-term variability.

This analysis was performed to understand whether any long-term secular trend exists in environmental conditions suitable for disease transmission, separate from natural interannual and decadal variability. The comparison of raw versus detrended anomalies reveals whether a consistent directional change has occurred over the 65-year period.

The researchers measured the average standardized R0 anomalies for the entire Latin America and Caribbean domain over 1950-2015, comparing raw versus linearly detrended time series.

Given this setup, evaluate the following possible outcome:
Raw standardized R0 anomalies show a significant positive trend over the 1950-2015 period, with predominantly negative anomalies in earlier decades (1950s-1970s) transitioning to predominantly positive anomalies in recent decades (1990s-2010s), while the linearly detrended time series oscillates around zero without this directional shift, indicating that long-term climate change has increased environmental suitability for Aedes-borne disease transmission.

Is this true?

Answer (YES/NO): YES